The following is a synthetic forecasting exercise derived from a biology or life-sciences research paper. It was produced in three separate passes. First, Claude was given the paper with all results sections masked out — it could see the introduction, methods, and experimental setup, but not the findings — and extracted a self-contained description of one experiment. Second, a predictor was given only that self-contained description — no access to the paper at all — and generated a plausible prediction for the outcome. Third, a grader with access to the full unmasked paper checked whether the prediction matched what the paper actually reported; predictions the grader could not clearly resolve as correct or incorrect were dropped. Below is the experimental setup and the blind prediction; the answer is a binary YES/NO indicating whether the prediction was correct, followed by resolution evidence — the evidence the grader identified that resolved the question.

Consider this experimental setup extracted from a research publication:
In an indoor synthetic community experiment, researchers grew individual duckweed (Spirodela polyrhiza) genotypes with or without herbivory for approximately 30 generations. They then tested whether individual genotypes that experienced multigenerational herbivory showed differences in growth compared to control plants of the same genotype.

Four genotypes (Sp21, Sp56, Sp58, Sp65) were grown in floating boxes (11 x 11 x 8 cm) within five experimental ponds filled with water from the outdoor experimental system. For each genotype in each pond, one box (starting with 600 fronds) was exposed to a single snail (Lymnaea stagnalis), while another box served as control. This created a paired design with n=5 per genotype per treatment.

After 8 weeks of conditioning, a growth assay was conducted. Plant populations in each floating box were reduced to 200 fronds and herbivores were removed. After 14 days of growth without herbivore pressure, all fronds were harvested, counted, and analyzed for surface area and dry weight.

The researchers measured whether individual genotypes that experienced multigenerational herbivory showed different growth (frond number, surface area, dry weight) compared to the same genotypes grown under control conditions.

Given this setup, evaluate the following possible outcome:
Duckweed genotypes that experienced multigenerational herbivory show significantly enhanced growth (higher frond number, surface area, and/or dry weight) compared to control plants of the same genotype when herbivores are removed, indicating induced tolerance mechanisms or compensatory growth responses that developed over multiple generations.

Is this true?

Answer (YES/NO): NO